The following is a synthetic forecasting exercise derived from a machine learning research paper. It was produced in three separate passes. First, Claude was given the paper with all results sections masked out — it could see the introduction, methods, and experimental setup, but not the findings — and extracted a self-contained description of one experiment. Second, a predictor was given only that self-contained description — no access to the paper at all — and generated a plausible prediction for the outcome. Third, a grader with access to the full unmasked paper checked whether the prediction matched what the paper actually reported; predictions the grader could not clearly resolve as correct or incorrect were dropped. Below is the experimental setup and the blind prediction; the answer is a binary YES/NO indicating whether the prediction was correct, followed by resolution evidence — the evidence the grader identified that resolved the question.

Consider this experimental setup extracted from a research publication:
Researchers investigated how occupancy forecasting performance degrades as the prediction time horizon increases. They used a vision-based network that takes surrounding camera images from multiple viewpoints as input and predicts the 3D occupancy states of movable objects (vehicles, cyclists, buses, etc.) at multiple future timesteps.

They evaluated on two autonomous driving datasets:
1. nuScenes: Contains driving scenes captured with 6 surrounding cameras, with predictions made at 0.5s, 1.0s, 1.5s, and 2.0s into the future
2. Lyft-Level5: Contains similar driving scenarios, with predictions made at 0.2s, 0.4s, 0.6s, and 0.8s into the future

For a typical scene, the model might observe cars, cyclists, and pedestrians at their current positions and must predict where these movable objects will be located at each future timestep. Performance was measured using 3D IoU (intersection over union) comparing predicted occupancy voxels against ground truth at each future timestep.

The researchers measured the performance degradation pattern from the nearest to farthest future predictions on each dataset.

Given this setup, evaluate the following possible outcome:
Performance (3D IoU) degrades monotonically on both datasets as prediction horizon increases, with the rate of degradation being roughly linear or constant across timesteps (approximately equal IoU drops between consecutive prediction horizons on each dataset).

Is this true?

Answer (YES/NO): NO